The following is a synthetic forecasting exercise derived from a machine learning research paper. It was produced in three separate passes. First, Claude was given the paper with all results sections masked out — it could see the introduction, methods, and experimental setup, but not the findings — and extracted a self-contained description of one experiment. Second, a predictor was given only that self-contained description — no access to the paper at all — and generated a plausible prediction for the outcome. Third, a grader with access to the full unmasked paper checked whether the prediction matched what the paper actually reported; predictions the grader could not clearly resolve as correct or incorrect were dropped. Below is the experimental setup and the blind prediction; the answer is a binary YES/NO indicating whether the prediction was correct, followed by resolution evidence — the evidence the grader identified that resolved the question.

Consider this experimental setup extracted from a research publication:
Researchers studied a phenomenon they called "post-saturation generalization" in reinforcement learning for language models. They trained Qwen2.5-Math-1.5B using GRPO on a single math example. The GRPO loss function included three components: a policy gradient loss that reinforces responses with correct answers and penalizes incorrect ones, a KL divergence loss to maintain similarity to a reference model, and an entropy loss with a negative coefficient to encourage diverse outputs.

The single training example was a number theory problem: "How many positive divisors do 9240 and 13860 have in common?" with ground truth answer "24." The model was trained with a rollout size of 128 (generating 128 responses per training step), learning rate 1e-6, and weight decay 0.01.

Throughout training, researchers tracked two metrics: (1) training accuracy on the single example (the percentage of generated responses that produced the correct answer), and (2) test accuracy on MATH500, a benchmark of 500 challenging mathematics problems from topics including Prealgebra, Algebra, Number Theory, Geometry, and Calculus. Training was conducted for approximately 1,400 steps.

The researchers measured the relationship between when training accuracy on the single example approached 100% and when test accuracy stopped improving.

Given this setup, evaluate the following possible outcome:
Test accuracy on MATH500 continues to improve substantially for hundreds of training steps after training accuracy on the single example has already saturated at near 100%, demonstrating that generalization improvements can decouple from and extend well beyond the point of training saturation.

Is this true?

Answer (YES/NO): YES